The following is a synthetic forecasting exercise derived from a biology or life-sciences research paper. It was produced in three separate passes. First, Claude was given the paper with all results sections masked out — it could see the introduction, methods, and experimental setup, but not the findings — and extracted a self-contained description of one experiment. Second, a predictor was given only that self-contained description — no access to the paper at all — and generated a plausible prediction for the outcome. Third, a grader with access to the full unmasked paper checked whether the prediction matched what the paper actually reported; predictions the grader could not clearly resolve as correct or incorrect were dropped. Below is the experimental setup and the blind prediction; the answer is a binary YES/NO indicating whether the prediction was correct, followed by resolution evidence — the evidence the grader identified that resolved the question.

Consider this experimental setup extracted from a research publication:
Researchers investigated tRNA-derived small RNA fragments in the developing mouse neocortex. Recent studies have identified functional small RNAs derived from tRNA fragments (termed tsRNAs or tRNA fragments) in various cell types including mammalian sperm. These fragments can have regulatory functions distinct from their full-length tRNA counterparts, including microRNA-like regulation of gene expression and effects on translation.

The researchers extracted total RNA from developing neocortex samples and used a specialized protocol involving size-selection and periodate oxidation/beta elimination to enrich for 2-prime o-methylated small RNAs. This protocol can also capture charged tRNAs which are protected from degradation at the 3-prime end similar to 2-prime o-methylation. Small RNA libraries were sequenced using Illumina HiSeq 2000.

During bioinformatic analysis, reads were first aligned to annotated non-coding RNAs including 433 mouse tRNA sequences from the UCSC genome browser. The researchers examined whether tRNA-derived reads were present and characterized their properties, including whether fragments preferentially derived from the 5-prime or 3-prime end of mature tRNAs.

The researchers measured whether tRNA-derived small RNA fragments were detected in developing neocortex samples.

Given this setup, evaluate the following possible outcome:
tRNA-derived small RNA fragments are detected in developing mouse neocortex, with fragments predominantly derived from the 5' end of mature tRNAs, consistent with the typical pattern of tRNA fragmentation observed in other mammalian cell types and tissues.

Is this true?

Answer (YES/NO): NO